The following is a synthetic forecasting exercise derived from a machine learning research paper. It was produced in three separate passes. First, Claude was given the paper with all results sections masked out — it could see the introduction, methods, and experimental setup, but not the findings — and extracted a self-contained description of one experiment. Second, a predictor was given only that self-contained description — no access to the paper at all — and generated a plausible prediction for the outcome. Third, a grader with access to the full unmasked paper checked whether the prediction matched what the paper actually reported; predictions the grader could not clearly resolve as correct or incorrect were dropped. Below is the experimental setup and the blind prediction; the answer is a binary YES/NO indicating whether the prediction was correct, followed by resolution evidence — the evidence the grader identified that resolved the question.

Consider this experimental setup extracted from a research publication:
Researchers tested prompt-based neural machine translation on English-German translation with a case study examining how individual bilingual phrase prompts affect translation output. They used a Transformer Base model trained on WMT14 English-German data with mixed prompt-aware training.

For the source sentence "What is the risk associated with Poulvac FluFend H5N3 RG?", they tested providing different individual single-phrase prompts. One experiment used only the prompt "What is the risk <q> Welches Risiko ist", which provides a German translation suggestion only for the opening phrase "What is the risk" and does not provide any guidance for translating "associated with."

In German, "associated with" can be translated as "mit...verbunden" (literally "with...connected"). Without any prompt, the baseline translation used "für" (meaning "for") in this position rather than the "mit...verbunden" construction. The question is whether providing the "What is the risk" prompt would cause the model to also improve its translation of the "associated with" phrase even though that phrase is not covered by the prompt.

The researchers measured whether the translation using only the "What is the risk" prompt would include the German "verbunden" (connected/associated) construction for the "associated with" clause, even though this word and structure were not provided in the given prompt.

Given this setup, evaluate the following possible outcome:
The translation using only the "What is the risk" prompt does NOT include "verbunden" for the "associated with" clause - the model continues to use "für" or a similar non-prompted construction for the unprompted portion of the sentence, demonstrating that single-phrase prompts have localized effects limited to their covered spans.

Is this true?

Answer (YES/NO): NO